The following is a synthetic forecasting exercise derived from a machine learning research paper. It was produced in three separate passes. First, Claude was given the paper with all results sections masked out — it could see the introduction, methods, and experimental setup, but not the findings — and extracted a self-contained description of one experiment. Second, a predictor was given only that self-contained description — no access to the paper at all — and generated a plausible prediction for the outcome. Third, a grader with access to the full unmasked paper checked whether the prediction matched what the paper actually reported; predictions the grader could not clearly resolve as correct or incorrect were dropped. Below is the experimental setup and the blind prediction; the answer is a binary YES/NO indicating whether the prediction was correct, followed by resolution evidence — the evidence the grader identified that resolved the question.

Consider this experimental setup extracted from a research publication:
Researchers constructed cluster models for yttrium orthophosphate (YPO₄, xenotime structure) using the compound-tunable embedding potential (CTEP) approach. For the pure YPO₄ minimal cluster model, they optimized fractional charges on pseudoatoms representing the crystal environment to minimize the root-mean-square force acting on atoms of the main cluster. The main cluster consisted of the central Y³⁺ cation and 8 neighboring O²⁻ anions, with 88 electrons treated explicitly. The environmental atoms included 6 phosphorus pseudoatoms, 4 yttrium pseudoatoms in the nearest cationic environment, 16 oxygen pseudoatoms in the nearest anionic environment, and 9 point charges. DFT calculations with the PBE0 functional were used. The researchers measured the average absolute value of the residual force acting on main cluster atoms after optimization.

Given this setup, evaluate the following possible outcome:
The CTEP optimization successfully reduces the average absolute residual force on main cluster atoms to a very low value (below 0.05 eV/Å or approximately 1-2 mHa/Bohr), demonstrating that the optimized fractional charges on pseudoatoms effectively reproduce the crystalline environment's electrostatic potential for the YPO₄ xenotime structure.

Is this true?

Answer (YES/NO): NO